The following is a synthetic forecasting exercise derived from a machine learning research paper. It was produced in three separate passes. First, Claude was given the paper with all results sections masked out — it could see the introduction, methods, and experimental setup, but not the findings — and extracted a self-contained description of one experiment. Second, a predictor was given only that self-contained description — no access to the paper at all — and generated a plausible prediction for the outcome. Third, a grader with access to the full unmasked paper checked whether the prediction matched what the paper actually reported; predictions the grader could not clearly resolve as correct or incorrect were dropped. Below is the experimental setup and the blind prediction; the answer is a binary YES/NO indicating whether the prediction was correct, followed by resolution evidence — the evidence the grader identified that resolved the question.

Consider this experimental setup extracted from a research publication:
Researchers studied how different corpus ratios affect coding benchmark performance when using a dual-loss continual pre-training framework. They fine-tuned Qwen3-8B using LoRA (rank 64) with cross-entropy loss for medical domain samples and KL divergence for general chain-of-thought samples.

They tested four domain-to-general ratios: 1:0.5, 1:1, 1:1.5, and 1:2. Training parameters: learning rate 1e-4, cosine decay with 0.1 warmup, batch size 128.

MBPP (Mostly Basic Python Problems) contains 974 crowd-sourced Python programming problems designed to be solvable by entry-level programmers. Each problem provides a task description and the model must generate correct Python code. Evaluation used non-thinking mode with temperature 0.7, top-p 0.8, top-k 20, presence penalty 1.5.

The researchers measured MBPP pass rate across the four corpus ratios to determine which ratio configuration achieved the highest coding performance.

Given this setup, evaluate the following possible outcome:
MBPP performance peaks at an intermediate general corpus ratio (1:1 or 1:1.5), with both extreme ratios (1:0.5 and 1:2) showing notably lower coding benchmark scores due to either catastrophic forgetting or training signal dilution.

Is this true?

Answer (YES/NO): NO